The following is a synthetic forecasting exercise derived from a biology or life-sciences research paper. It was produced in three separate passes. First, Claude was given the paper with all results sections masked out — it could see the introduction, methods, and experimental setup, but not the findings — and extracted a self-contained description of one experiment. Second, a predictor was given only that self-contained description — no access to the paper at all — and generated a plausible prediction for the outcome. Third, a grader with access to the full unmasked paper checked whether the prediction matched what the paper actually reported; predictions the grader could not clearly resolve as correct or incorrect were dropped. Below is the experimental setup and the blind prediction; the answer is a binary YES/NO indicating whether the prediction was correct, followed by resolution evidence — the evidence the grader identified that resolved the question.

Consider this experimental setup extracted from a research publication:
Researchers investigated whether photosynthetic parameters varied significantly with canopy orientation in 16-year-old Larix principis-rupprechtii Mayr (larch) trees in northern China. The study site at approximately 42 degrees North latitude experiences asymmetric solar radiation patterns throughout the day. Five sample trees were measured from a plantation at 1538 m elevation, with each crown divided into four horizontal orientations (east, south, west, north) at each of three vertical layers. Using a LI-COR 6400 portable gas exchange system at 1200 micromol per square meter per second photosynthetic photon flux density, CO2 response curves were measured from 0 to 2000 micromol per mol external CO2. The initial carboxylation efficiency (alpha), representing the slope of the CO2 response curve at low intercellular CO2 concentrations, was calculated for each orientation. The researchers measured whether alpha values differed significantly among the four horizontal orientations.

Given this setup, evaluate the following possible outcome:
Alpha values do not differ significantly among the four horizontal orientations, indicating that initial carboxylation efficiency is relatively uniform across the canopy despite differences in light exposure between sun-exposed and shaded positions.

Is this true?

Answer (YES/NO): YES